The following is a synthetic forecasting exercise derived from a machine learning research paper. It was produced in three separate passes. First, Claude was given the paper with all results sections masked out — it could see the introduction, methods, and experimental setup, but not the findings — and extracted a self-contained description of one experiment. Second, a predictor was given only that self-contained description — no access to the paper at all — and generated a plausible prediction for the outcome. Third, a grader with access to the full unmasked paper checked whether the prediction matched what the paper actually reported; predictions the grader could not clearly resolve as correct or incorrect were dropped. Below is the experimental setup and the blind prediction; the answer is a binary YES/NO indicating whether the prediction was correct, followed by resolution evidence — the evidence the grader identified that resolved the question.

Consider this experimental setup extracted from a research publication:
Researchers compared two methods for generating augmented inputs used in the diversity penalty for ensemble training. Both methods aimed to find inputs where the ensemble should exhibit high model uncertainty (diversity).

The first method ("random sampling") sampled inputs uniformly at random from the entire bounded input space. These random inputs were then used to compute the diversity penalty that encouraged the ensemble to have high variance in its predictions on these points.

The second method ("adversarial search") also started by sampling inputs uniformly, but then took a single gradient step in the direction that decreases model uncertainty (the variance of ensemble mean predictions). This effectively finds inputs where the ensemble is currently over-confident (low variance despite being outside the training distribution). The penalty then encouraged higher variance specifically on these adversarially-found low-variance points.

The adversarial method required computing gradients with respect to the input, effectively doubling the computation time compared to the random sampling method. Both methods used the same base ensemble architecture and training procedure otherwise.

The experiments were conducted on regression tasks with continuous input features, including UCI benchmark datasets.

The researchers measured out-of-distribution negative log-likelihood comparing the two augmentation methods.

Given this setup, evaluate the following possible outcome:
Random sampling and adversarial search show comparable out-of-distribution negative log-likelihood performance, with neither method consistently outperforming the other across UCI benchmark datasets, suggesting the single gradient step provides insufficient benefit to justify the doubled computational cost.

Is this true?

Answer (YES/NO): NO